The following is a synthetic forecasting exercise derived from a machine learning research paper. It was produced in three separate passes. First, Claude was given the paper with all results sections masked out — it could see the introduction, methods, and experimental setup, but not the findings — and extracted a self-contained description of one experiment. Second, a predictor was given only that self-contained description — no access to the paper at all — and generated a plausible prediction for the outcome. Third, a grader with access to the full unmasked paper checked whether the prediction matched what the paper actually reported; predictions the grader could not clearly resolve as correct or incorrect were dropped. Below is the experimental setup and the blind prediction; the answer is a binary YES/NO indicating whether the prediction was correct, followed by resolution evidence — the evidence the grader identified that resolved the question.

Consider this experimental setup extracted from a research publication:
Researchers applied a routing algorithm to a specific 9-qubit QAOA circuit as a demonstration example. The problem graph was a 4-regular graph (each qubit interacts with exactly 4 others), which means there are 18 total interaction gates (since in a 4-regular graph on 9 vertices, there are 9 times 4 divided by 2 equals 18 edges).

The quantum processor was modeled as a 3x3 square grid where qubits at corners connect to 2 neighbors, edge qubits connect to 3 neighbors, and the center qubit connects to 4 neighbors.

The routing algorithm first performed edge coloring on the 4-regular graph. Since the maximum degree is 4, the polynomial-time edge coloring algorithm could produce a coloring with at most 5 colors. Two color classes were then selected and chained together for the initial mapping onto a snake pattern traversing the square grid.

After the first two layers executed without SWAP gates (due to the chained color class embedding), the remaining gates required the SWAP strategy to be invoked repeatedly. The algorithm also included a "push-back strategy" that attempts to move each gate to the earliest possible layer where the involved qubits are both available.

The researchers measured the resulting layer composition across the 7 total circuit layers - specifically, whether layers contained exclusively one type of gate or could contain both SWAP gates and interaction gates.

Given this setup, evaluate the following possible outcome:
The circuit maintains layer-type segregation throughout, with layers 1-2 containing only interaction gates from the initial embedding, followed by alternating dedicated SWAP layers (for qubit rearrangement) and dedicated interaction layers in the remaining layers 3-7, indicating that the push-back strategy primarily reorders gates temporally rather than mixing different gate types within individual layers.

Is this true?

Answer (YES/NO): NO